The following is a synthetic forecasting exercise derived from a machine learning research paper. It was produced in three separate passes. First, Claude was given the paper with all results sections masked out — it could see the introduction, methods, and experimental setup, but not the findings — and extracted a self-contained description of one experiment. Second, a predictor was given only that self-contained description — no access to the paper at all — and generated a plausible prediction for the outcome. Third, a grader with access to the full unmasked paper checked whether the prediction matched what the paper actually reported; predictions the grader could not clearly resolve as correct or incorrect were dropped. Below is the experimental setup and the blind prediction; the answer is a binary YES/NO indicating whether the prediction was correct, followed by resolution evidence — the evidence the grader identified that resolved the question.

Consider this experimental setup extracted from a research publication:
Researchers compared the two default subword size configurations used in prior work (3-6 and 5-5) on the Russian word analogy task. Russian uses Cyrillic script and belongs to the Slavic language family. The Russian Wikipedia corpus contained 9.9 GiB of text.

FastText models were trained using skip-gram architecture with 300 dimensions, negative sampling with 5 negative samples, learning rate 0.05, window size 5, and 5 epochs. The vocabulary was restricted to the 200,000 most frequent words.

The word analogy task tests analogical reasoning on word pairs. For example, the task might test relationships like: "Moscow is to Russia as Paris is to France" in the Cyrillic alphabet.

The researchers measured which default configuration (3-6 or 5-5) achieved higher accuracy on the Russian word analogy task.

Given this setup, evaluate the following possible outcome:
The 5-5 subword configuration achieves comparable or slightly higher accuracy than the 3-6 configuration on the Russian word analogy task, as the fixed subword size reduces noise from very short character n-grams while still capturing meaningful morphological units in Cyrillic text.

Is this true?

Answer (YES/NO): YES